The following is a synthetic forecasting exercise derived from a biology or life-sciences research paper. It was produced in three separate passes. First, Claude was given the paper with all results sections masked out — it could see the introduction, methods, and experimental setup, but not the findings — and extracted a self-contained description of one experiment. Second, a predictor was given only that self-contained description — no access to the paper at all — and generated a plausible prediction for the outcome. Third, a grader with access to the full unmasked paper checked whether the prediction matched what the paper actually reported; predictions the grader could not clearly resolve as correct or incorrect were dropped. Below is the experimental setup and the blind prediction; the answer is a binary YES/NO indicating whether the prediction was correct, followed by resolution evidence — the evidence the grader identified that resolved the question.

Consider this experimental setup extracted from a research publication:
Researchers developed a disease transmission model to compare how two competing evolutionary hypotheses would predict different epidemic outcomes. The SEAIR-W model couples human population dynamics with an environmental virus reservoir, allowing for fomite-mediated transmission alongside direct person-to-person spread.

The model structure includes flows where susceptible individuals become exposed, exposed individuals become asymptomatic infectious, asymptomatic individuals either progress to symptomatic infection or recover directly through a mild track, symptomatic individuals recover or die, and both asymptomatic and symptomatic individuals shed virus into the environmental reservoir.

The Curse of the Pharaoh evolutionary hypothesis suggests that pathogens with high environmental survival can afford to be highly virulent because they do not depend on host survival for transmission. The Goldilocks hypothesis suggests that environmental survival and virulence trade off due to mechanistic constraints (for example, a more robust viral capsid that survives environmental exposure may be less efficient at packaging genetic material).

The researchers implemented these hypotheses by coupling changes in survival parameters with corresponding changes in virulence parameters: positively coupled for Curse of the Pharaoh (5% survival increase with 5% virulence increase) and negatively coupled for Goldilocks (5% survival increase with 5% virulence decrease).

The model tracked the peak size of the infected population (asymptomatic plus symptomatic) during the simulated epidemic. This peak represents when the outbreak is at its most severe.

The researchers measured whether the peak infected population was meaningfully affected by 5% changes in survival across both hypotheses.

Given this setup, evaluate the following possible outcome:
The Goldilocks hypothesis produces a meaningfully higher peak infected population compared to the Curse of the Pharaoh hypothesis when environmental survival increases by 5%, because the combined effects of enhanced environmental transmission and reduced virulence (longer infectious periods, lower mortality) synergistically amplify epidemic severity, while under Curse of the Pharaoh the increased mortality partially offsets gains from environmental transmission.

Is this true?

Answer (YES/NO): NO